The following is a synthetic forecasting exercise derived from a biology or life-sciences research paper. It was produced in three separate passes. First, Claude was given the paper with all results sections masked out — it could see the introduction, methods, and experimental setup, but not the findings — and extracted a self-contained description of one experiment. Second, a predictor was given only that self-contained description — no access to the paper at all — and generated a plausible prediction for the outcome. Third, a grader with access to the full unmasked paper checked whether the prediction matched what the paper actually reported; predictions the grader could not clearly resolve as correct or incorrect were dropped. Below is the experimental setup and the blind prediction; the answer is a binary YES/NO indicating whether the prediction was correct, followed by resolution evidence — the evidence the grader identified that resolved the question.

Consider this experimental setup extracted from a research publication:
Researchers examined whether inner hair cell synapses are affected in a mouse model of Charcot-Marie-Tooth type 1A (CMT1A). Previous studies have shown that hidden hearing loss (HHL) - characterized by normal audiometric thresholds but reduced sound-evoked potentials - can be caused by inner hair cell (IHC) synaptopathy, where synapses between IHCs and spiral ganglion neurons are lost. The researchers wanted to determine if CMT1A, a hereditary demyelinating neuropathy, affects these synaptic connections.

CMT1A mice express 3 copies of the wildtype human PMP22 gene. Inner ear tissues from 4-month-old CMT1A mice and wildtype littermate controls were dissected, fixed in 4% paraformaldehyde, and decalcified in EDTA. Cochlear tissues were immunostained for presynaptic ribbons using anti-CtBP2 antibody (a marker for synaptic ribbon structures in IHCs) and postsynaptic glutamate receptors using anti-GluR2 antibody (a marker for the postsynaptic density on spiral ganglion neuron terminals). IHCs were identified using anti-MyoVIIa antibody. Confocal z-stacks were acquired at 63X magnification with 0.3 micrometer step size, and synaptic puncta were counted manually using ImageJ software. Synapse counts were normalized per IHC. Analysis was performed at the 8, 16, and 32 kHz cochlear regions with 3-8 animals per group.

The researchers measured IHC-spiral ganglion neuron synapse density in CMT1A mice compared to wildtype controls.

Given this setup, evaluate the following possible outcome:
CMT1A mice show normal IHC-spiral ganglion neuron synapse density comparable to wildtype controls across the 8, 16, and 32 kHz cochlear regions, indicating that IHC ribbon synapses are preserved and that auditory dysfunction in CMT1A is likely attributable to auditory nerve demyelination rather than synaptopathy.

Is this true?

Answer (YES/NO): NO